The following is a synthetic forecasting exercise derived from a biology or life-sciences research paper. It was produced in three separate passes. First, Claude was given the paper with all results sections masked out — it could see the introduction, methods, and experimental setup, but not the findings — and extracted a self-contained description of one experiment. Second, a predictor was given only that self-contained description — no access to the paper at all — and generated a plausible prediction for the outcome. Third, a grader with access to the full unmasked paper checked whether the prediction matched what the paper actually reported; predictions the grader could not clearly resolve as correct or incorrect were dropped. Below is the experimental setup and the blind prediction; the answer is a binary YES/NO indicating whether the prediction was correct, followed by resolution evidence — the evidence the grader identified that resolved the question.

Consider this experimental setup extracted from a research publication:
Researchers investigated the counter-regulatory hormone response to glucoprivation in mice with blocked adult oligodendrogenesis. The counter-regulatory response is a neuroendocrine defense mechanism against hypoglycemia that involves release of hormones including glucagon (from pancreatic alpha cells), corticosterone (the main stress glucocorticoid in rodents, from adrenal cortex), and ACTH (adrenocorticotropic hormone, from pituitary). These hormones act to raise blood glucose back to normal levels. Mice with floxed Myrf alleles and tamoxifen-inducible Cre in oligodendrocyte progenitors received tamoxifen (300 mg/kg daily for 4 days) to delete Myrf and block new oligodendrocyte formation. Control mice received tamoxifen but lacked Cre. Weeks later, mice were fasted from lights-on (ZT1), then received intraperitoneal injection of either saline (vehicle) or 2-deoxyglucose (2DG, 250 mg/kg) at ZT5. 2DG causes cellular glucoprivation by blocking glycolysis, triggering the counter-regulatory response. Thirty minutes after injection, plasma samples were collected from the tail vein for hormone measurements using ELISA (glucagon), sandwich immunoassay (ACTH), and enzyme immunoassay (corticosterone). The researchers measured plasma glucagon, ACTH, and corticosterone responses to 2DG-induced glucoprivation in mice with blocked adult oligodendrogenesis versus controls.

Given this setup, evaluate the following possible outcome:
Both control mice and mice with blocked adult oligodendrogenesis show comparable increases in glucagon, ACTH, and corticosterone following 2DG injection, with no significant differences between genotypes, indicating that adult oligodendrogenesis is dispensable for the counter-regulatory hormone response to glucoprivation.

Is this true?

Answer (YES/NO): NO